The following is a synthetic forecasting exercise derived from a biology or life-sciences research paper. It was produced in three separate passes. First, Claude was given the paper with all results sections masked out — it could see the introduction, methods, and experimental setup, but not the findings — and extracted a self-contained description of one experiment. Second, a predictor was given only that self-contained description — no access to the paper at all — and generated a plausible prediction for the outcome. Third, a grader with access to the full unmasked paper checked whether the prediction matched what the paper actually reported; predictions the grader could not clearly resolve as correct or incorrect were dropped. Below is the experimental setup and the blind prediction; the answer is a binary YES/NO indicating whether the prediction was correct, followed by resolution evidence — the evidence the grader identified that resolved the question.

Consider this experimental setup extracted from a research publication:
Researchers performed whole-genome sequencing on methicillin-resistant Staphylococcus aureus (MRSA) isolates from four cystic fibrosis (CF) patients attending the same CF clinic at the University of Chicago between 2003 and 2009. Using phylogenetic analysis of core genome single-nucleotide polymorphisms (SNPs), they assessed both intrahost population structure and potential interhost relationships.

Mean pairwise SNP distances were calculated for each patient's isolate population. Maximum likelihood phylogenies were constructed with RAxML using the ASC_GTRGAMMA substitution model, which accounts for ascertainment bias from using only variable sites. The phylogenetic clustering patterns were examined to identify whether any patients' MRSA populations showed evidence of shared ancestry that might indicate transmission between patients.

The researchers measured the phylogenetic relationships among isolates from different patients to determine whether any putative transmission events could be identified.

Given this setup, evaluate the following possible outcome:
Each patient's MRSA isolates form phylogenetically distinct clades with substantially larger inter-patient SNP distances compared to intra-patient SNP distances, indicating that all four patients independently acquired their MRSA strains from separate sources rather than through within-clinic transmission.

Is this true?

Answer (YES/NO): NO